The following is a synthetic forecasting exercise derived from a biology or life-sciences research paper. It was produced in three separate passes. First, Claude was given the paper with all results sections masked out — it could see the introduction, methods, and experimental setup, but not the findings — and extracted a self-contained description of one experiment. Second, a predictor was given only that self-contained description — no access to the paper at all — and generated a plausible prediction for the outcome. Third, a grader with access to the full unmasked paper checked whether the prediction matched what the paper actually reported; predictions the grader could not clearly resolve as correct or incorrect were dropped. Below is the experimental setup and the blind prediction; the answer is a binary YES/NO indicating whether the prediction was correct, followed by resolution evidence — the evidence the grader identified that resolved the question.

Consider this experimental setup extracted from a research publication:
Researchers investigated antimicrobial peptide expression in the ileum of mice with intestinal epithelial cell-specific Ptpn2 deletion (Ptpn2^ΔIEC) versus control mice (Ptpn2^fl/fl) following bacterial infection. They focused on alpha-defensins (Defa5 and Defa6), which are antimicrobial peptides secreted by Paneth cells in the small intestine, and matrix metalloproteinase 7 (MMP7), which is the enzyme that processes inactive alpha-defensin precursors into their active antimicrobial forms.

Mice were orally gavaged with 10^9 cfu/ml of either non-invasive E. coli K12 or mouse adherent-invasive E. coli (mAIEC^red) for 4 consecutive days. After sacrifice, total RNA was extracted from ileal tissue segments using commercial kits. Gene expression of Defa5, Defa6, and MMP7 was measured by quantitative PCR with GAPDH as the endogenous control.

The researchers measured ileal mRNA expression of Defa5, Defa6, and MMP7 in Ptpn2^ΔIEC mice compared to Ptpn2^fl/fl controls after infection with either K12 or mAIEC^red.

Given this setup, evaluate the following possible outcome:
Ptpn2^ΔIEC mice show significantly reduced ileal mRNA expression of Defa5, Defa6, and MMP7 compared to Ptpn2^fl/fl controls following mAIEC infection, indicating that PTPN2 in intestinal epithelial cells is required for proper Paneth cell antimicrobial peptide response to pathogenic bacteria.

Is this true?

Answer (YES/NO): YES